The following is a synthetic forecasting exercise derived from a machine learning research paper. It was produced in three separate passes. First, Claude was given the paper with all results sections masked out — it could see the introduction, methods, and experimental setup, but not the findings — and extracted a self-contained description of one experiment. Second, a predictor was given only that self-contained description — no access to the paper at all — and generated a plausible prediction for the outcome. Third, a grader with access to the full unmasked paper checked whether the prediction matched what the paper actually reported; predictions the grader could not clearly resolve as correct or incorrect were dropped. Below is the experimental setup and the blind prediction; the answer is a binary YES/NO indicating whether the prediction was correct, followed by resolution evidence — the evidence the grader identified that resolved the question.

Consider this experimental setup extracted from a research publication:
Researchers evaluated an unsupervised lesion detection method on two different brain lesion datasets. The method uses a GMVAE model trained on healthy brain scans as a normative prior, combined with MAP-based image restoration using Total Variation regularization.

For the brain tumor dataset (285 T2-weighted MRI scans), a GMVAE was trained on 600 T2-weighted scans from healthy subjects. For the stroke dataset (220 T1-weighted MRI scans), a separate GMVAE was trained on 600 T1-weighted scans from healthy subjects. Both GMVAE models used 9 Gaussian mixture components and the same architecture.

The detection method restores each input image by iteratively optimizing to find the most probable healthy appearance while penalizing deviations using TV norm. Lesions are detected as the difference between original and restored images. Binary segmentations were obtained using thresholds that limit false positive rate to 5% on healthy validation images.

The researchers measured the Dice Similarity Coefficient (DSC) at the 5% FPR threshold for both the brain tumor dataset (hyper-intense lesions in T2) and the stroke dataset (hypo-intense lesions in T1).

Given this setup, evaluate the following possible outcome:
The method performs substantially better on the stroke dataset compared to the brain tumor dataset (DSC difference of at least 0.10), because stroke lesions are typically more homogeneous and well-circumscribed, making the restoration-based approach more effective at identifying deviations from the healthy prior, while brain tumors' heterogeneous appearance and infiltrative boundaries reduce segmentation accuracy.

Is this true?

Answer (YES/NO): NO